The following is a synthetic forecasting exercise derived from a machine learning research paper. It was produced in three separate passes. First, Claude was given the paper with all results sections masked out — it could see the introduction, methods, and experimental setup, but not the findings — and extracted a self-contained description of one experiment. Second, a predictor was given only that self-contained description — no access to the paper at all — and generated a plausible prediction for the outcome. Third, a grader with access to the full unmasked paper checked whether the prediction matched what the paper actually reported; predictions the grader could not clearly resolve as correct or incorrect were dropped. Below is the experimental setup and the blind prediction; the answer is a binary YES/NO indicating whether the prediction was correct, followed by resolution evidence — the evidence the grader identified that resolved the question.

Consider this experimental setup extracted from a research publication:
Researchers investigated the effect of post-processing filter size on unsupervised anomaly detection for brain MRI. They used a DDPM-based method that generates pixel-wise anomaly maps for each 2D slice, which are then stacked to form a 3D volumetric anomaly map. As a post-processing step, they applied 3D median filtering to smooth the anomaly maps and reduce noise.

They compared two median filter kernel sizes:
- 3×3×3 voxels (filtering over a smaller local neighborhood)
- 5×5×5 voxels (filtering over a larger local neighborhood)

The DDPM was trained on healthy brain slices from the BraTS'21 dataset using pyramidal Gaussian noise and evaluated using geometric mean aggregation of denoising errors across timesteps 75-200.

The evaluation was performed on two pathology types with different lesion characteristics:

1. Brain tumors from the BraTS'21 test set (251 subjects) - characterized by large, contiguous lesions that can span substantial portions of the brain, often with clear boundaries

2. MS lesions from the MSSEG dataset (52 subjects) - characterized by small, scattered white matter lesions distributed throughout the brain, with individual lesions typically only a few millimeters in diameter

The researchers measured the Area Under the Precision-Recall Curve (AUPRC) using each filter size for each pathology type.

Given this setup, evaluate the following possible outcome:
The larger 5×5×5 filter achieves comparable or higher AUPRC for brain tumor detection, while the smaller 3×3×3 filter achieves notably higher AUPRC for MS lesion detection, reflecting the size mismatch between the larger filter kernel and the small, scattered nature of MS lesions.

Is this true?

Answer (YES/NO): YES